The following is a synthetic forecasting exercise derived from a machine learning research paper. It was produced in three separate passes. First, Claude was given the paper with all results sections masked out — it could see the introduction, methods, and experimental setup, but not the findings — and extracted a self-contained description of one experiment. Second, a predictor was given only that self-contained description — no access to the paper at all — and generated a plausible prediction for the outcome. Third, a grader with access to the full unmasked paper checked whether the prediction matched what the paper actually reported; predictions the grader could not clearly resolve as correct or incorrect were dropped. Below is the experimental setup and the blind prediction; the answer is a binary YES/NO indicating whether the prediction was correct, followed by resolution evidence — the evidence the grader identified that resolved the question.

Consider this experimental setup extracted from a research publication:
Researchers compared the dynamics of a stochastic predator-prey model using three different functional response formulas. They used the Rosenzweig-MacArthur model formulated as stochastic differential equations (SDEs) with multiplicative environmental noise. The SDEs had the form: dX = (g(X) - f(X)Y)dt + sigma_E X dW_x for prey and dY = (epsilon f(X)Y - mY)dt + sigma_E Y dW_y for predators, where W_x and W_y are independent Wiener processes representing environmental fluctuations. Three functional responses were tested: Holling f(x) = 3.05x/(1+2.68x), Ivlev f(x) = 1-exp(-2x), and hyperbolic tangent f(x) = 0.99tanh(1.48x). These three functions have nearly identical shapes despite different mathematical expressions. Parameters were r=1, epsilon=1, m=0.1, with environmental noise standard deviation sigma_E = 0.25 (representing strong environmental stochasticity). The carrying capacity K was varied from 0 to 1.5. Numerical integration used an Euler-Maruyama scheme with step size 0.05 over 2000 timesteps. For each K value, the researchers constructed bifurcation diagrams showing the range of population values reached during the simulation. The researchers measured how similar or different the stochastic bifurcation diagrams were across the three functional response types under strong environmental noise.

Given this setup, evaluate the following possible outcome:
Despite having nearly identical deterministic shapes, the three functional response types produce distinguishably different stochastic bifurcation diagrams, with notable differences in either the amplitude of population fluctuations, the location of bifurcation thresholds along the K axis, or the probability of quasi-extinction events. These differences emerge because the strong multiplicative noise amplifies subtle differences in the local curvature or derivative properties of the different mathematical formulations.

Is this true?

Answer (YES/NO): NO